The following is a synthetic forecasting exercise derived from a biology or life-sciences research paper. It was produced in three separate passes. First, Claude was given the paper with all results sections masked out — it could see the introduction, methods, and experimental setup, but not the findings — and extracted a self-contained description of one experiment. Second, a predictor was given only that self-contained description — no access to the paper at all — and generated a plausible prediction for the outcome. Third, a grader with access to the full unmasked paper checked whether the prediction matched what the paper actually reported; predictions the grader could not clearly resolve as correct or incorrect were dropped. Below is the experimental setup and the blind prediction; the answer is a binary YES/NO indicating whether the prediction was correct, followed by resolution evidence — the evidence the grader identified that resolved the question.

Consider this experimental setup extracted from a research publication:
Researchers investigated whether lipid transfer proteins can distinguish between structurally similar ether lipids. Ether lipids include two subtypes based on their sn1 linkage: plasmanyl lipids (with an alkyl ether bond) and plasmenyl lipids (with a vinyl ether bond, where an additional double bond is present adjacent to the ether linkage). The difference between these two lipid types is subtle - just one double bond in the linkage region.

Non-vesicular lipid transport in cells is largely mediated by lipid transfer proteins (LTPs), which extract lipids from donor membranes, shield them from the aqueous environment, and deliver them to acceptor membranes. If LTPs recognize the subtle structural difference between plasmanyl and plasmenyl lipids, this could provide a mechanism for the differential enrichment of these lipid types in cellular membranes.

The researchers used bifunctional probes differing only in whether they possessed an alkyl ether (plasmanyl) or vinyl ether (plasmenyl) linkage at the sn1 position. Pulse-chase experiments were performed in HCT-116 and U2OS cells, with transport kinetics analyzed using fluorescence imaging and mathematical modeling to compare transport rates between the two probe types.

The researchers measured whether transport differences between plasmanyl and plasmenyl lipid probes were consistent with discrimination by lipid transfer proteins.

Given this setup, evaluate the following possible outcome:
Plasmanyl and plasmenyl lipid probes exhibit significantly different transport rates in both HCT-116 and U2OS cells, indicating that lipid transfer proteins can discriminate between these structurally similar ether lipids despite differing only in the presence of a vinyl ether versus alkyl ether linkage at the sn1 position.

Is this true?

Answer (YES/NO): YES